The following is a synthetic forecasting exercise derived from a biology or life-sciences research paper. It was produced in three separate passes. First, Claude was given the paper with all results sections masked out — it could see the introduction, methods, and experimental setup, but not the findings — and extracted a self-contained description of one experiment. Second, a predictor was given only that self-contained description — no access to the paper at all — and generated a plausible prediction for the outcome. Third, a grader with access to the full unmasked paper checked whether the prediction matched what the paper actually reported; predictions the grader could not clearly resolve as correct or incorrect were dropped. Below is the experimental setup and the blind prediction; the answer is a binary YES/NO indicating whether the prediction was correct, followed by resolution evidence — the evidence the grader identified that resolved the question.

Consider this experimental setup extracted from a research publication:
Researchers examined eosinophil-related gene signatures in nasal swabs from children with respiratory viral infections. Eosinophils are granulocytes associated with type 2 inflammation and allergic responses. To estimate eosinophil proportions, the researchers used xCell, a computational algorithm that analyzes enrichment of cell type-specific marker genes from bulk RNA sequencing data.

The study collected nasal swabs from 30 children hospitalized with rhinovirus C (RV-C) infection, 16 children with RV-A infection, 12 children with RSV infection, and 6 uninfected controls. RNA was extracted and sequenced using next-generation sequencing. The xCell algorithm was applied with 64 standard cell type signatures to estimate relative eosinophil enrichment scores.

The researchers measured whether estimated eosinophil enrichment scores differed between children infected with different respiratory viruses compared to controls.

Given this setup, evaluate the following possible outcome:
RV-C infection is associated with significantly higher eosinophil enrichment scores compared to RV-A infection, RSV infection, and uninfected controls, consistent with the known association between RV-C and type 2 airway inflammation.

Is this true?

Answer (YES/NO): NO